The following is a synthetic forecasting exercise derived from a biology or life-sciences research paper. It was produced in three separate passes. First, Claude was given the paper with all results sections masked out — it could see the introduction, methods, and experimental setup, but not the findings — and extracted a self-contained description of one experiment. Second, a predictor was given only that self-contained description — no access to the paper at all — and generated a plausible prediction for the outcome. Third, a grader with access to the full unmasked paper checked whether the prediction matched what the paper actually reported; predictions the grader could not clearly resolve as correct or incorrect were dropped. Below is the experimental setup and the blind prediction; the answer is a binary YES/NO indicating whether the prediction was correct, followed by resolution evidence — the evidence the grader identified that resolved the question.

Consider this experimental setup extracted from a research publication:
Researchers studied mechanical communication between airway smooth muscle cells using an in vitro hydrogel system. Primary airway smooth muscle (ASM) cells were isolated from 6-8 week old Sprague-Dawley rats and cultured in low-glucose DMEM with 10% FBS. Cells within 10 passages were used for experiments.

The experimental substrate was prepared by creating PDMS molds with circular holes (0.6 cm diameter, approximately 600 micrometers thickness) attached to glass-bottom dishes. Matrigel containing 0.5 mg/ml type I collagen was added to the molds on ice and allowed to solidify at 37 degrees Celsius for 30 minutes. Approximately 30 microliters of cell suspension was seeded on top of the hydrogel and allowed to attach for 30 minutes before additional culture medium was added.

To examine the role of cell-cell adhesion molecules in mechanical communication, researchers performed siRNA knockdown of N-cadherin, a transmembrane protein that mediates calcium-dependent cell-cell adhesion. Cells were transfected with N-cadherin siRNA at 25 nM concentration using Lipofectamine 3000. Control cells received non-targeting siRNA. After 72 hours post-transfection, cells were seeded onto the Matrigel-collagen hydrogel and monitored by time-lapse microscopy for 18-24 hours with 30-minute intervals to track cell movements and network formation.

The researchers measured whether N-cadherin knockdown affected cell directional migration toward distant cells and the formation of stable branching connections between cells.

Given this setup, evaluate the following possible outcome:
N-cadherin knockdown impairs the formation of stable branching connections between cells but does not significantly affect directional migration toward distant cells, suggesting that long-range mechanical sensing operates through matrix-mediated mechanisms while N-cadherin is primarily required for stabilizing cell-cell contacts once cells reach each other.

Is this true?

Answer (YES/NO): YES